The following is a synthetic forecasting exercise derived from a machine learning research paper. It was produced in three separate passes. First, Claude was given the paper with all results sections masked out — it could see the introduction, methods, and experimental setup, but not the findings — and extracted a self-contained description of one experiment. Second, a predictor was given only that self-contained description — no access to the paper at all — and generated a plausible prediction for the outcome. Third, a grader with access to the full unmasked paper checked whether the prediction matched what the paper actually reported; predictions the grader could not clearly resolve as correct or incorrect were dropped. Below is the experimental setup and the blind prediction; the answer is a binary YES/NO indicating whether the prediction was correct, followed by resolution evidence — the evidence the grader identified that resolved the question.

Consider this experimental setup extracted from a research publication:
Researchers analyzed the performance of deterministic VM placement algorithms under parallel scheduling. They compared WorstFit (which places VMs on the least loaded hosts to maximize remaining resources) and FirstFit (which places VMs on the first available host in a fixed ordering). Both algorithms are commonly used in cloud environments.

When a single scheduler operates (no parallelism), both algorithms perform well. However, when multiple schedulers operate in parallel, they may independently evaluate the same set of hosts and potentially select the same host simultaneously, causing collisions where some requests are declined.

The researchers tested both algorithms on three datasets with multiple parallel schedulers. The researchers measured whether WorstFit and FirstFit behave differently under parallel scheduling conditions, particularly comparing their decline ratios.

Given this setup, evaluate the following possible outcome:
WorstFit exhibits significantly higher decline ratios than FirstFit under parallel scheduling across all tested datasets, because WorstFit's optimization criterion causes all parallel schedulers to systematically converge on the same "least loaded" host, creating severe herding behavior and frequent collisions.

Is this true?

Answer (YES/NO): NO